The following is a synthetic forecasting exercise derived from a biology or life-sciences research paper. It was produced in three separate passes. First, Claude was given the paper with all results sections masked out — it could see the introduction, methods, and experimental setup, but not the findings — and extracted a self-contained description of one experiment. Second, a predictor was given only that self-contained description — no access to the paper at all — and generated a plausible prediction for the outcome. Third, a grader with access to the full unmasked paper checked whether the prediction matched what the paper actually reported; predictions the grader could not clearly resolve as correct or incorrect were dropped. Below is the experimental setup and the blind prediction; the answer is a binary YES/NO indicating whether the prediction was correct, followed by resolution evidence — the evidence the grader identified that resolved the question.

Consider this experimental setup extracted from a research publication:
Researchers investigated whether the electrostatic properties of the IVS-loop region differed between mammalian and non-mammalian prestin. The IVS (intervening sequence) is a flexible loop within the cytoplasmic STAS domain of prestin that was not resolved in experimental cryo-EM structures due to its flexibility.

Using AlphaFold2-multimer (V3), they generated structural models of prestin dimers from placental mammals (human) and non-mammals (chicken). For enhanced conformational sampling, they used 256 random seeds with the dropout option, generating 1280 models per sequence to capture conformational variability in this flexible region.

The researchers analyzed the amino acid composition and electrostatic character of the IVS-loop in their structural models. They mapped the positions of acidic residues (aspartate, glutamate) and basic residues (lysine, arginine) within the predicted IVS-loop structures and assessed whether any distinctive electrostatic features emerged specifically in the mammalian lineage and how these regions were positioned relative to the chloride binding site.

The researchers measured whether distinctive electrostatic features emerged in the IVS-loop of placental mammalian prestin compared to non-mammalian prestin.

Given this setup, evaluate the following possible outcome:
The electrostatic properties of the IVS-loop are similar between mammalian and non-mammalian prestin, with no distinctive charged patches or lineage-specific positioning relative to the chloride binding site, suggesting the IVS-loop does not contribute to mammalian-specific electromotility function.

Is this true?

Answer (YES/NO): NO